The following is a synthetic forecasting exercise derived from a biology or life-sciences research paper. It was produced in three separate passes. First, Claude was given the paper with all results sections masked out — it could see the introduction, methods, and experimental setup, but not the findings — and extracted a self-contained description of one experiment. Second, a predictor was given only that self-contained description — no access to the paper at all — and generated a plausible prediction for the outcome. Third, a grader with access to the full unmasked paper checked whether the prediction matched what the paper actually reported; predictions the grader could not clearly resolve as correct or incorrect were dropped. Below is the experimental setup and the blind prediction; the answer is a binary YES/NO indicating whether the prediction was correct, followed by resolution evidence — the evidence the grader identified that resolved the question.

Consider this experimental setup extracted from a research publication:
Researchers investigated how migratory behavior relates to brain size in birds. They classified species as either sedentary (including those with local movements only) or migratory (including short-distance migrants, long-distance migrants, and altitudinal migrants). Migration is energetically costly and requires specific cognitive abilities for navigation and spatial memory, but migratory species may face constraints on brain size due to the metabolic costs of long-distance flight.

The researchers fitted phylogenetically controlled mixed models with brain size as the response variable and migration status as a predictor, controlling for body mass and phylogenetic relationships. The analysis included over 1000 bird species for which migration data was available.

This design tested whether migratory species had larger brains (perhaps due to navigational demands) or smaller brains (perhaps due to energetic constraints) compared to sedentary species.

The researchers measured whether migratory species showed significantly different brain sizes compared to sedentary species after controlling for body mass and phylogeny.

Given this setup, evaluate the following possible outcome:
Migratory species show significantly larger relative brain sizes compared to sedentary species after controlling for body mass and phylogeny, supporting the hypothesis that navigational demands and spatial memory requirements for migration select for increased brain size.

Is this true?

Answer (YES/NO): NO